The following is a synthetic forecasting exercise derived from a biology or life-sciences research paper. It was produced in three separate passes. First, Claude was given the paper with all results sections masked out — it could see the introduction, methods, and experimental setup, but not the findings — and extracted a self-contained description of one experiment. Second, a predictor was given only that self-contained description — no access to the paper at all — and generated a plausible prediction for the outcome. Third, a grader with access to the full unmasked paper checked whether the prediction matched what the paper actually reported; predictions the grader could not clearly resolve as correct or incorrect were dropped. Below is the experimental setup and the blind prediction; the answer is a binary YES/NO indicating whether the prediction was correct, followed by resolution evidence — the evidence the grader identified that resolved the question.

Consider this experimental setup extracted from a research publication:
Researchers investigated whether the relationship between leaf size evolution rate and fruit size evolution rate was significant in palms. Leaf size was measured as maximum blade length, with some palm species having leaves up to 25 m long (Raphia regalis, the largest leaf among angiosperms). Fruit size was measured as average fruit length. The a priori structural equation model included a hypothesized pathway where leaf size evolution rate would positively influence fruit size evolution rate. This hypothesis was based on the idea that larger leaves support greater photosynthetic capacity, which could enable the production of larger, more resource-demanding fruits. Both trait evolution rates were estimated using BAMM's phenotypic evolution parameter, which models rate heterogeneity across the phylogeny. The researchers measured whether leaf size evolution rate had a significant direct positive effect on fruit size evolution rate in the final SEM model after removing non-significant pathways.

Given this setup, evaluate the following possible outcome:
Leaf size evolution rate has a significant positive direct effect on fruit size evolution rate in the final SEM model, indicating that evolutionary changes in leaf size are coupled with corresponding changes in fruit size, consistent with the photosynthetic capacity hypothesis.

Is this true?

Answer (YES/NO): YES